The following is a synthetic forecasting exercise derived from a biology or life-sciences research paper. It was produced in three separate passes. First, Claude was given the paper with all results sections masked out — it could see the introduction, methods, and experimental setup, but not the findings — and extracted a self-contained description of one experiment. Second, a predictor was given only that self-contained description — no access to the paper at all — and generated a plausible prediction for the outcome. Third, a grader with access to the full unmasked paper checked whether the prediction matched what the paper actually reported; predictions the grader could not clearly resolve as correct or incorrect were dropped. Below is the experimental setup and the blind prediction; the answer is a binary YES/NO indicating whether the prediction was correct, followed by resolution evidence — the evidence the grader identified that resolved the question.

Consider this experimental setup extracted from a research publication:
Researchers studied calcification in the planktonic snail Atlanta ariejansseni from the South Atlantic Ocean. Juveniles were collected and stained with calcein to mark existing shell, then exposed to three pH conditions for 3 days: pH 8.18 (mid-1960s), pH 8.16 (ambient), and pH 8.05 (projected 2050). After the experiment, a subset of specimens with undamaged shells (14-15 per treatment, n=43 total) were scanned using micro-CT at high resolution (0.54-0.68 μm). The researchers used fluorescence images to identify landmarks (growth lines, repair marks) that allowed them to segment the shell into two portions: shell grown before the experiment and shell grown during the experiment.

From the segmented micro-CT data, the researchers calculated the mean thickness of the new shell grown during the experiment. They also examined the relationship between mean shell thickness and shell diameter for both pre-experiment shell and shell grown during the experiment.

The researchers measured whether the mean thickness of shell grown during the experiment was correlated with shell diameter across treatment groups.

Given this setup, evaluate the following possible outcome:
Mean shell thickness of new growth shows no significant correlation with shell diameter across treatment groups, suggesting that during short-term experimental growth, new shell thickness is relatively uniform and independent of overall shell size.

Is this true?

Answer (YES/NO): YES